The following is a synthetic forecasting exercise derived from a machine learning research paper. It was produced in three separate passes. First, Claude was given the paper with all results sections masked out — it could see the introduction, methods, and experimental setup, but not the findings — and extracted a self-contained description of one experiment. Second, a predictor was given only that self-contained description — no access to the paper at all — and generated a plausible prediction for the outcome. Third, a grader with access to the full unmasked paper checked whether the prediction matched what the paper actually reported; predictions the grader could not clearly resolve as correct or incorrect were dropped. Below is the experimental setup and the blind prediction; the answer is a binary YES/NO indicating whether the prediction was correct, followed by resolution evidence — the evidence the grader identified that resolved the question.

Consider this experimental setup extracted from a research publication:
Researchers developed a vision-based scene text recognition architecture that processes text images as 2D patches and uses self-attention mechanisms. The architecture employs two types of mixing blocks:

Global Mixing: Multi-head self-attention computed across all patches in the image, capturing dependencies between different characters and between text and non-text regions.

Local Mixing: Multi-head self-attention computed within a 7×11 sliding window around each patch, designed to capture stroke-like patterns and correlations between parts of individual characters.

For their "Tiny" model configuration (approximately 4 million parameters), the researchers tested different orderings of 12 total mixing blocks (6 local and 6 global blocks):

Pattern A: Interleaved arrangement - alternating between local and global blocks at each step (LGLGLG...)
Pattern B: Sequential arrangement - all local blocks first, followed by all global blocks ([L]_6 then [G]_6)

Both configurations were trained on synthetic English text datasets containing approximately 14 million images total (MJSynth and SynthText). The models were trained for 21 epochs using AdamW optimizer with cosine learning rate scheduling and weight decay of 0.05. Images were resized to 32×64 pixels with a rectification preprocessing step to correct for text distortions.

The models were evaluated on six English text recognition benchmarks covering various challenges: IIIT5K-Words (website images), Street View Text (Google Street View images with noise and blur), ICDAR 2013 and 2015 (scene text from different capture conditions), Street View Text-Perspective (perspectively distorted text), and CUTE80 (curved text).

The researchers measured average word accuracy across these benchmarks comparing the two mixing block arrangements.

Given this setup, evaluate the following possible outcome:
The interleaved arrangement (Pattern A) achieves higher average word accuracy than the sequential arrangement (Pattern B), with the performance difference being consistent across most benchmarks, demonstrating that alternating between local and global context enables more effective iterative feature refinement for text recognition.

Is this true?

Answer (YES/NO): NO